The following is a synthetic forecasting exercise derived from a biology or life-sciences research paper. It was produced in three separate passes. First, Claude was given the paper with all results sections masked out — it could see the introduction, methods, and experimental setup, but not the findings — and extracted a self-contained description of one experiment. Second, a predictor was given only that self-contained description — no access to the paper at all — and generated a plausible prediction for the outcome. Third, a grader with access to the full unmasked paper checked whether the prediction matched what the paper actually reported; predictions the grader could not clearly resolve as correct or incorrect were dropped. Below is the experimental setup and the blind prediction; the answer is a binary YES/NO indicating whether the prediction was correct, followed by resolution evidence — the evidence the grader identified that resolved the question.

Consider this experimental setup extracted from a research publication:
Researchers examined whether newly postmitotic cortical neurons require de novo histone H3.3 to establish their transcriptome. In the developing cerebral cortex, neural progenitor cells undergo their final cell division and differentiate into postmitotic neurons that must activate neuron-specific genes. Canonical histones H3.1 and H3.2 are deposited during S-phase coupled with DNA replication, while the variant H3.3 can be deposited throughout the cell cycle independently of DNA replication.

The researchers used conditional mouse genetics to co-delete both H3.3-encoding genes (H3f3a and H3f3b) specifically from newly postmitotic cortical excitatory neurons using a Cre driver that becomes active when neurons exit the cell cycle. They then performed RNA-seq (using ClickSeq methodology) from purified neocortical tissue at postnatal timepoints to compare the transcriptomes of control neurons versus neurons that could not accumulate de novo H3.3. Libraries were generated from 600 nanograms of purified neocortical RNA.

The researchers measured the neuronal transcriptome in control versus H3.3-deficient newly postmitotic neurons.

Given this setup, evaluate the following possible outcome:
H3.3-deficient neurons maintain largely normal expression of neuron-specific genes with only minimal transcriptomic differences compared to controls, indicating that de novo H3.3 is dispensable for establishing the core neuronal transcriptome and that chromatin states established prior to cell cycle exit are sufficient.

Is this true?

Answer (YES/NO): NO